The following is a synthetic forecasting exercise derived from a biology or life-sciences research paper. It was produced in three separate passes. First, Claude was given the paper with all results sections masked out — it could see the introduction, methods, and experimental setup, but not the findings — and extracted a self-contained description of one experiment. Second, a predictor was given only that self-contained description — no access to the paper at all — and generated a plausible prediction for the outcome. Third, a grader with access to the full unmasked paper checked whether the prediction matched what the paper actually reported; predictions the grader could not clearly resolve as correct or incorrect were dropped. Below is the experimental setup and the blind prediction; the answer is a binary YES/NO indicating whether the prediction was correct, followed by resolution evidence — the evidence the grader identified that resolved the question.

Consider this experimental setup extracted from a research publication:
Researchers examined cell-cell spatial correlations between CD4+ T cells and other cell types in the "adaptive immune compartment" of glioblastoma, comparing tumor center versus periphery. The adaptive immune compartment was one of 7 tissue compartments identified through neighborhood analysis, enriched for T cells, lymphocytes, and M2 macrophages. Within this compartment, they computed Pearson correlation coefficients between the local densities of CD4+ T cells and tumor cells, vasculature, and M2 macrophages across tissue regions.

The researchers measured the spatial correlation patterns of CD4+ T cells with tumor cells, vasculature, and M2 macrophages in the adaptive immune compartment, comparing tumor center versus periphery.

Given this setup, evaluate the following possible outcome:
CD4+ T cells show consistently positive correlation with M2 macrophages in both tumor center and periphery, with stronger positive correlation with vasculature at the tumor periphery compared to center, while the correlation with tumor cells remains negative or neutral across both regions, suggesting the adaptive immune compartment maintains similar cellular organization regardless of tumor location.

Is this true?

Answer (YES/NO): NO